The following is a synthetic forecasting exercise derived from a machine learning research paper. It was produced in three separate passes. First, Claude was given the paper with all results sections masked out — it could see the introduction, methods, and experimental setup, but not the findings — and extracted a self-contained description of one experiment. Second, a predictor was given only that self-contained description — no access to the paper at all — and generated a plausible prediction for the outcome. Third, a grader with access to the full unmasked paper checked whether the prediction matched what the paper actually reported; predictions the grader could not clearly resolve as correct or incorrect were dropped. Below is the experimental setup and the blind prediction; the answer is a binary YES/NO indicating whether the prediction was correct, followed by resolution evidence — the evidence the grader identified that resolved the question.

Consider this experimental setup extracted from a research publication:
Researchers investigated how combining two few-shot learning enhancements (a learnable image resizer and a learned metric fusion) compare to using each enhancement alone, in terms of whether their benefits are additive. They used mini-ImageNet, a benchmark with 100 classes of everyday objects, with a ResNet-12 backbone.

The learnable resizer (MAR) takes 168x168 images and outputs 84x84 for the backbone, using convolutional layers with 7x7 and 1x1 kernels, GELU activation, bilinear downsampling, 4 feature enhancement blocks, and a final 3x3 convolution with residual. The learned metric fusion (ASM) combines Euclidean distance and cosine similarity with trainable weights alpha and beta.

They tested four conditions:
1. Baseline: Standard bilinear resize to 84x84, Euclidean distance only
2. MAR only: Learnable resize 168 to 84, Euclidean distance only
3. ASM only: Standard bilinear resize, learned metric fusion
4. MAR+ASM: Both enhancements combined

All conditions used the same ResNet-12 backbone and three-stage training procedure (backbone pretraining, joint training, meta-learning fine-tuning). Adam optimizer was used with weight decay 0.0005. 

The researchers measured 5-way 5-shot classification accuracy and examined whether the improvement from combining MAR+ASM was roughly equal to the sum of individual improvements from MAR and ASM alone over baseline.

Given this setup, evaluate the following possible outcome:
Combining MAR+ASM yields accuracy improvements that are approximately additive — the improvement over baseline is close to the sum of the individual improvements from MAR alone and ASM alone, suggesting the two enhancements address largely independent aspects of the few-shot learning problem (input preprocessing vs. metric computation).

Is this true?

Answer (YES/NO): YES